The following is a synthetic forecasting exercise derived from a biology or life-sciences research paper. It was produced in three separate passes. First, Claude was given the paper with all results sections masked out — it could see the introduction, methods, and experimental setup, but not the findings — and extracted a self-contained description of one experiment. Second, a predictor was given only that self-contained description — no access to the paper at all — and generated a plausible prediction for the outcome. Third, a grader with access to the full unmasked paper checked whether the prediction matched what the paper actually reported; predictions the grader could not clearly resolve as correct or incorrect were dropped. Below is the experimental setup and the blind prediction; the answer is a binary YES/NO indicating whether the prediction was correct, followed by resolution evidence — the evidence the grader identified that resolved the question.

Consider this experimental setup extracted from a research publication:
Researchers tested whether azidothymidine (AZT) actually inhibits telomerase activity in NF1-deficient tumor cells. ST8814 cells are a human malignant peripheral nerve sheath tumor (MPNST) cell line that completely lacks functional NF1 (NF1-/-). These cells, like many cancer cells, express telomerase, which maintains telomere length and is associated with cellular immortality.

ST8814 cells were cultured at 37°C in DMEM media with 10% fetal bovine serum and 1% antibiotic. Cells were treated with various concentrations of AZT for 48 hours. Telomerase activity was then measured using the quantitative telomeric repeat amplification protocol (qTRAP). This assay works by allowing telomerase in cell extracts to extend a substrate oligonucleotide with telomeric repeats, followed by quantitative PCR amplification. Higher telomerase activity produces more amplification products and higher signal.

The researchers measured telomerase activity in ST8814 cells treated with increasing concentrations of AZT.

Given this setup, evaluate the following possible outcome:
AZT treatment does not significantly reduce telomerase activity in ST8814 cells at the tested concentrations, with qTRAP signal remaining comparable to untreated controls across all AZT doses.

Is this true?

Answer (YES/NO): NO